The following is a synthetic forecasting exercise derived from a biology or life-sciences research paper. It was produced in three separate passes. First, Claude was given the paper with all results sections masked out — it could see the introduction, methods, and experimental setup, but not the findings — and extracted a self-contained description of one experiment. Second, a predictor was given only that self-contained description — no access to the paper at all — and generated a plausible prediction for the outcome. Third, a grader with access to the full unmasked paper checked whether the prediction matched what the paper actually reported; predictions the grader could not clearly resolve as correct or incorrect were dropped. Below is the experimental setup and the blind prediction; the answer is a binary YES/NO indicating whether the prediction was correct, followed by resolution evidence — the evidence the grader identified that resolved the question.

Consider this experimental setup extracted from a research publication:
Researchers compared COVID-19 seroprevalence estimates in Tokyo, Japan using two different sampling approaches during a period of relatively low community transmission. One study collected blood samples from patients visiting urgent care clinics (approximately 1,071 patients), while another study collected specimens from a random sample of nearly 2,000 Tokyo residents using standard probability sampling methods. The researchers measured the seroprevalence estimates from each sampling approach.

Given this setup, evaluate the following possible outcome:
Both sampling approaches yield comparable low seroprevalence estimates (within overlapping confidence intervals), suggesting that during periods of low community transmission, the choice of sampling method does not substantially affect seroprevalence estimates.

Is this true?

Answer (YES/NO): NO